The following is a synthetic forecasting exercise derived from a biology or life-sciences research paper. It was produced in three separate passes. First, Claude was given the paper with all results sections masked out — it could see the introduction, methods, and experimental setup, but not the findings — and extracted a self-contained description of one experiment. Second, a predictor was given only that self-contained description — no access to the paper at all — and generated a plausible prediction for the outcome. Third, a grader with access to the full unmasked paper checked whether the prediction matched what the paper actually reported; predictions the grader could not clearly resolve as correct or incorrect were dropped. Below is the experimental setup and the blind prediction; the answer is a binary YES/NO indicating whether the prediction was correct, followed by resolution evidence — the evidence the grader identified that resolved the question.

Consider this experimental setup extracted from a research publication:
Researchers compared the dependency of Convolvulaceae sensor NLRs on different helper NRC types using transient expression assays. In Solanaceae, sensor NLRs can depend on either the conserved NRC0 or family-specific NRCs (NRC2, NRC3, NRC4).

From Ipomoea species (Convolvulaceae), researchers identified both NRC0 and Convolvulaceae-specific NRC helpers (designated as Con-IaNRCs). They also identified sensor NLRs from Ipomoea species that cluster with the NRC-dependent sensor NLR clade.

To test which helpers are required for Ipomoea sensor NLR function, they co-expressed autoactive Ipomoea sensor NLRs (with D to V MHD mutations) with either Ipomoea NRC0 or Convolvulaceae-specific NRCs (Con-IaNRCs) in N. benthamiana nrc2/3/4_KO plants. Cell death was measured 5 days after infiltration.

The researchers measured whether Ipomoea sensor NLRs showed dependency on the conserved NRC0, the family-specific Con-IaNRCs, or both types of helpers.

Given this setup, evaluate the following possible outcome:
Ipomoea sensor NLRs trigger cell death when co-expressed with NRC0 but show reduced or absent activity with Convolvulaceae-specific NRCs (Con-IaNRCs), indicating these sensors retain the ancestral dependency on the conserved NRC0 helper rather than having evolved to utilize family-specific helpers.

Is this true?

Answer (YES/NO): NO